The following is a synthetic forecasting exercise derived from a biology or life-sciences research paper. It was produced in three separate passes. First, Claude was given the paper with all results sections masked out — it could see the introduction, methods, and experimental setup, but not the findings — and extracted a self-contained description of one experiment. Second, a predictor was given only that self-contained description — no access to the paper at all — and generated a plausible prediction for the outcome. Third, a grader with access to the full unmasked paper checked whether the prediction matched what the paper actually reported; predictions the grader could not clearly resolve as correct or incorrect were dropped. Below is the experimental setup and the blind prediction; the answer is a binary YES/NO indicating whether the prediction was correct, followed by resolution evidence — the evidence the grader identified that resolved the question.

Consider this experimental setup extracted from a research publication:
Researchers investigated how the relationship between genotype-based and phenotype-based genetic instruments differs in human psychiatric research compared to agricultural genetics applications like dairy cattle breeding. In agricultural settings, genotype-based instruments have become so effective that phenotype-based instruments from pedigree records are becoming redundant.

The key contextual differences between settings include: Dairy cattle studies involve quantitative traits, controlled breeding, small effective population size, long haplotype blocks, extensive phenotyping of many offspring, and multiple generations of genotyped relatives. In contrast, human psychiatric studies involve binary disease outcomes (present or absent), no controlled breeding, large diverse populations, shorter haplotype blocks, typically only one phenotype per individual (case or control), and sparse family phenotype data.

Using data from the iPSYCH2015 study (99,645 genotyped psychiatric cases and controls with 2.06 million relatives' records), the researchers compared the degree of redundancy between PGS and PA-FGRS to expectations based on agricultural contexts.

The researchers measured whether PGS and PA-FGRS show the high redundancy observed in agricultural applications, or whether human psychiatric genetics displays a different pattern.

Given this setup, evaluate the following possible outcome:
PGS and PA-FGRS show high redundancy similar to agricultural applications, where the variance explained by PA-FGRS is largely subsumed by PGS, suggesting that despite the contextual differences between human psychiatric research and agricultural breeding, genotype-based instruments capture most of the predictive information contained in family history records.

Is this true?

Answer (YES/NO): NO